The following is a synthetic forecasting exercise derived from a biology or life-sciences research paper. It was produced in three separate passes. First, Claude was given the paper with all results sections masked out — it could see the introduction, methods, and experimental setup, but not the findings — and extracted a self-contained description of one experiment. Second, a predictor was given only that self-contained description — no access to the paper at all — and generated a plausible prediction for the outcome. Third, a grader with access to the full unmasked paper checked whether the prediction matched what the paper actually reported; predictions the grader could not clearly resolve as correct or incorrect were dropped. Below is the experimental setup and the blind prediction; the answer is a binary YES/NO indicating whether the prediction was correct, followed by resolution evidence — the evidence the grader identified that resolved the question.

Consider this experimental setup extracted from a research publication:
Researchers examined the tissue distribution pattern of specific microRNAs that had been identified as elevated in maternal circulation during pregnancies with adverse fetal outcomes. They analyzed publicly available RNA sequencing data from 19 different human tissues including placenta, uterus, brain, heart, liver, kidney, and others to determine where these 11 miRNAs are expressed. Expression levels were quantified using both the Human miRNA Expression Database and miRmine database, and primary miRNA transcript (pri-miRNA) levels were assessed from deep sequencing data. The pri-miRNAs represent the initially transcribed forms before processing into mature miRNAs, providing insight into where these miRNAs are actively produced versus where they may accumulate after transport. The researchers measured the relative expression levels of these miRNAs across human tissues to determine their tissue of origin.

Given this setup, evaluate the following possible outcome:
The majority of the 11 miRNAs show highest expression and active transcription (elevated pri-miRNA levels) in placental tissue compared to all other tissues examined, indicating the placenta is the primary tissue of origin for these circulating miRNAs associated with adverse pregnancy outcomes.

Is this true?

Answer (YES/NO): YES